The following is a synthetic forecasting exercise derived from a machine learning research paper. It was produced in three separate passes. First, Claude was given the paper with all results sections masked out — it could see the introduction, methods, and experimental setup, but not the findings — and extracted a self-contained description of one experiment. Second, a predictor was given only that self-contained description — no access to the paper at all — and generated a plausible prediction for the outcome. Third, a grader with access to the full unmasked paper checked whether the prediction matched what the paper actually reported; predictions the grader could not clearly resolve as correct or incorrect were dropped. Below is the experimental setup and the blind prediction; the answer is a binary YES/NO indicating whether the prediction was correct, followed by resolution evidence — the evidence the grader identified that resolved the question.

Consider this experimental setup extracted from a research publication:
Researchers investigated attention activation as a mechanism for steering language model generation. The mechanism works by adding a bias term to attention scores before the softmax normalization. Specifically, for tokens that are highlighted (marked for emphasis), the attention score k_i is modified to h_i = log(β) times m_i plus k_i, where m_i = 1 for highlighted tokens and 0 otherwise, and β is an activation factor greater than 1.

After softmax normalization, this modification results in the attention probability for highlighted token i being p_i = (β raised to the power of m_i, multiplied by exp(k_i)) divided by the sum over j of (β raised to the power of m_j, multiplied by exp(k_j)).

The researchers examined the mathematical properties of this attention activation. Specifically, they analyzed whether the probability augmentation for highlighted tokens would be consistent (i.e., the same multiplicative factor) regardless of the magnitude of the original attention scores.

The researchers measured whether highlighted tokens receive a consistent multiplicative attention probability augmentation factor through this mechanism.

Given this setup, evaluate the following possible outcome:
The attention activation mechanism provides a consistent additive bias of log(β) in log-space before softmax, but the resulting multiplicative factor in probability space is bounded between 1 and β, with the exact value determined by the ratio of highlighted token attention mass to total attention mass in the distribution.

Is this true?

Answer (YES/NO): NO